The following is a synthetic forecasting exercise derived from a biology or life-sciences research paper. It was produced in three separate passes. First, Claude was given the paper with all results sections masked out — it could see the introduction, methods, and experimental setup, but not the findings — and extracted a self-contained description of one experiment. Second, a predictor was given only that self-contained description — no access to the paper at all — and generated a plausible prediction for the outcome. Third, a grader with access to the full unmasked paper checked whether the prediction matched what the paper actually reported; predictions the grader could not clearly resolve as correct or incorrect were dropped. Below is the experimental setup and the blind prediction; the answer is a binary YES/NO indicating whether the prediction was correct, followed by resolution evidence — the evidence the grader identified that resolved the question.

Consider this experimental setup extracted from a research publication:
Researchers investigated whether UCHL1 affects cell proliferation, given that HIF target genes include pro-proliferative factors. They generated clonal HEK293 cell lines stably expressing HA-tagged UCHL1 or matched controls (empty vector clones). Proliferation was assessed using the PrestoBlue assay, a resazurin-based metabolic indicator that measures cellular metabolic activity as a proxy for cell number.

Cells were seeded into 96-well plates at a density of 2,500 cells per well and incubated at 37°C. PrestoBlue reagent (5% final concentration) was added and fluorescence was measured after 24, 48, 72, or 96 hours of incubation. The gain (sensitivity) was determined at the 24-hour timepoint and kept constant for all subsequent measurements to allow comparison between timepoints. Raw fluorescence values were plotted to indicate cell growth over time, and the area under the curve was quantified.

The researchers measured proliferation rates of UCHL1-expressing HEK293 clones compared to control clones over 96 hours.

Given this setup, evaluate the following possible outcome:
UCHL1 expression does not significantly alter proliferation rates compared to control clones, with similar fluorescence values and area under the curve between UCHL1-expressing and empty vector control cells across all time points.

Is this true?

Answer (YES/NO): NO